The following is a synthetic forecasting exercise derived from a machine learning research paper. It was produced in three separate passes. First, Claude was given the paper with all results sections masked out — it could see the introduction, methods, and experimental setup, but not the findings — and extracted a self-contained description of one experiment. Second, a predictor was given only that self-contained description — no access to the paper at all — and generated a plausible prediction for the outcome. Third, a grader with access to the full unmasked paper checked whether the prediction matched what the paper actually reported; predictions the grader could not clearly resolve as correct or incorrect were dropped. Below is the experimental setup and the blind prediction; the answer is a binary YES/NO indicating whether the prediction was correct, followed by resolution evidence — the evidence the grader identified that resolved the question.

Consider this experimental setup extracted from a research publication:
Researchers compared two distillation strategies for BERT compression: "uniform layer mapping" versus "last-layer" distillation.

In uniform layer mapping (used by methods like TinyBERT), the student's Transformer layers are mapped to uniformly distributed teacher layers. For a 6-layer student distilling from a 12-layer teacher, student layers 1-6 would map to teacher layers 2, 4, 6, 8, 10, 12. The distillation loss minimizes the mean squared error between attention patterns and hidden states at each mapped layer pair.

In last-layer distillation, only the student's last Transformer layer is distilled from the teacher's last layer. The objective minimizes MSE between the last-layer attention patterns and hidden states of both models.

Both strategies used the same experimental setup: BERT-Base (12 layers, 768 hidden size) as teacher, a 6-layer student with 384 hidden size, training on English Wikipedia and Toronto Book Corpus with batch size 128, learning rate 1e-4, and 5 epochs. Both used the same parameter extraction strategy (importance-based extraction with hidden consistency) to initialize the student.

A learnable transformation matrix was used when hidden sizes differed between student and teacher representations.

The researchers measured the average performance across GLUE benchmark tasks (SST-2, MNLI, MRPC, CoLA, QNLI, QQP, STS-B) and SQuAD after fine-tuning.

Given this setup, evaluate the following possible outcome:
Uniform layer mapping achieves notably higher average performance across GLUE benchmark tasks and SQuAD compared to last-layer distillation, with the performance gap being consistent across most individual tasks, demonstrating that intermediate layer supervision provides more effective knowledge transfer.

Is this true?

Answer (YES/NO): NO